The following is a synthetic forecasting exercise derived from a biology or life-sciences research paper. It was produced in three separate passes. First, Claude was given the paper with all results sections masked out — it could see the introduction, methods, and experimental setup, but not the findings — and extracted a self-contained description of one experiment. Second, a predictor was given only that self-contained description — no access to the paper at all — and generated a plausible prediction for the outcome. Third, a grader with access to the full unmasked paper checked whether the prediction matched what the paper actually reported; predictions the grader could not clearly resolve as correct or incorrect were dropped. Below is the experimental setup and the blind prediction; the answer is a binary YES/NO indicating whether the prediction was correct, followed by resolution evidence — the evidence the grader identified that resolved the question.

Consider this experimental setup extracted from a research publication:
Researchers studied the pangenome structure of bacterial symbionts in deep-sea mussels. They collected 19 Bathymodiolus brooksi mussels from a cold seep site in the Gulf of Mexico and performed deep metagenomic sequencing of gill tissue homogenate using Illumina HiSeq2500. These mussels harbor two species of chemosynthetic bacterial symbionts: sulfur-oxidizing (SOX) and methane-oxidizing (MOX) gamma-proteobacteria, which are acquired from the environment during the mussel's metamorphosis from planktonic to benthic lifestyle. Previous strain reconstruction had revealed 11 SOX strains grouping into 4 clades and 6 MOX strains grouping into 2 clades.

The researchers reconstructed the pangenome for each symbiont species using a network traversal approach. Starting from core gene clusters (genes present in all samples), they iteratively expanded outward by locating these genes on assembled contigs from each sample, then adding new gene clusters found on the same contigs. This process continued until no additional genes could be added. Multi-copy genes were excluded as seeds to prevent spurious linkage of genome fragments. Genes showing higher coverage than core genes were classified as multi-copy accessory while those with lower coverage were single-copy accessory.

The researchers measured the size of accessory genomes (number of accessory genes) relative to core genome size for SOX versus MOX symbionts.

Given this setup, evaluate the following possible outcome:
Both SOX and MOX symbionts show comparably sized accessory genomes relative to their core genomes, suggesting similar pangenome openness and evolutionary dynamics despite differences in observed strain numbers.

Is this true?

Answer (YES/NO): NO